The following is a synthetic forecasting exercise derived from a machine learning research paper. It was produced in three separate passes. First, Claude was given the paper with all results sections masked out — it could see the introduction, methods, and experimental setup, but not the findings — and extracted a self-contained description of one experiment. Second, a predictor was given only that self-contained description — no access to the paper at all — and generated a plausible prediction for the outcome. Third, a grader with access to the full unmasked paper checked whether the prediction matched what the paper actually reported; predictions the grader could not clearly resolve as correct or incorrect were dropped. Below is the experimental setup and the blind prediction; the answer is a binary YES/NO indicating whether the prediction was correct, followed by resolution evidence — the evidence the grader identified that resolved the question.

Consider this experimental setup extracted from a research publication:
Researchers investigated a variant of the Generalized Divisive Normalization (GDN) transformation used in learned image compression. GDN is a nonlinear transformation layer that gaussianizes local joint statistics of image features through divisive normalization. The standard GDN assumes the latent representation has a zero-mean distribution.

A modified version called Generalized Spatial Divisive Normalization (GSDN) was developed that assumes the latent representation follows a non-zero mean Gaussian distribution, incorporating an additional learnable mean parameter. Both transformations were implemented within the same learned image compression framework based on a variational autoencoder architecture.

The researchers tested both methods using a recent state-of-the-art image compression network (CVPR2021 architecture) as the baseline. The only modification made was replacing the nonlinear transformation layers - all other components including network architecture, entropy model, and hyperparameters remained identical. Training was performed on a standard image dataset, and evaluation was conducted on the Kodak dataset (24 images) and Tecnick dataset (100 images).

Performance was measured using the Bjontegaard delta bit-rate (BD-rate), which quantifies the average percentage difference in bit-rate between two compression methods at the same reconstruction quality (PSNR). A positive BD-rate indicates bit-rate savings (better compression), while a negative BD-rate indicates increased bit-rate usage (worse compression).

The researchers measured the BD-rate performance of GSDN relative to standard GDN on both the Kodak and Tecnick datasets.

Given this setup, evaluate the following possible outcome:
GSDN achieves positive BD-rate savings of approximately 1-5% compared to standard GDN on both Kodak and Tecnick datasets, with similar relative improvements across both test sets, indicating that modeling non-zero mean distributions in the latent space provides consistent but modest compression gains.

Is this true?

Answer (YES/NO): NO